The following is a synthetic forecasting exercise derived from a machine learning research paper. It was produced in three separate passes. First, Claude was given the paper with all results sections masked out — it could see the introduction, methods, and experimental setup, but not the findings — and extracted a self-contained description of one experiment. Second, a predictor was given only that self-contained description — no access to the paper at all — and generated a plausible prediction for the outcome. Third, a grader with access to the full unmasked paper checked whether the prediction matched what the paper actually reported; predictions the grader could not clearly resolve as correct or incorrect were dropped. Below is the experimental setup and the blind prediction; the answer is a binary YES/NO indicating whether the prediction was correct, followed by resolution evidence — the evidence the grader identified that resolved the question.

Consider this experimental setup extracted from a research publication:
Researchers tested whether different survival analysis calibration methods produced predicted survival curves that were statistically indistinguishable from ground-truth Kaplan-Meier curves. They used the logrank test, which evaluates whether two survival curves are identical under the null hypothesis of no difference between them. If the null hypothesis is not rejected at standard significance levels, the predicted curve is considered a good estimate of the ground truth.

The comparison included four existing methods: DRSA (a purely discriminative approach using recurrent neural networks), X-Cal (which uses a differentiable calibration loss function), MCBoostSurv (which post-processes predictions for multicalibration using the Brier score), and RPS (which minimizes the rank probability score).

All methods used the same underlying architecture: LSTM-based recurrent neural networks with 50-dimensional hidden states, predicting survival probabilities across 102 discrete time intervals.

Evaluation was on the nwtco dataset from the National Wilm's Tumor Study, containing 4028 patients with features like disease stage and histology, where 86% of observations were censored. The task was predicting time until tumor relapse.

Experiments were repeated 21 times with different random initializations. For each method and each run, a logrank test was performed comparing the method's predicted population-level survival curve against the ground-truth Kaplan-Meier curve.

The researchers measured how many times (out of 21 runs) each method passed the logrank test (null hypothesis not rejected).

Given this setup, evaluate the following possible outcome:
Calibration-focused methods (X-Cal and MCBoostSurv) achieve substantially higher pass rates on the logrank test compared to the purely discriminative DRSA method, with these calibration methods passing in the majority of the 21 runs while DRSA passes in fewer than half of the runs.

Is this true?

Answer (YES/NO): NO